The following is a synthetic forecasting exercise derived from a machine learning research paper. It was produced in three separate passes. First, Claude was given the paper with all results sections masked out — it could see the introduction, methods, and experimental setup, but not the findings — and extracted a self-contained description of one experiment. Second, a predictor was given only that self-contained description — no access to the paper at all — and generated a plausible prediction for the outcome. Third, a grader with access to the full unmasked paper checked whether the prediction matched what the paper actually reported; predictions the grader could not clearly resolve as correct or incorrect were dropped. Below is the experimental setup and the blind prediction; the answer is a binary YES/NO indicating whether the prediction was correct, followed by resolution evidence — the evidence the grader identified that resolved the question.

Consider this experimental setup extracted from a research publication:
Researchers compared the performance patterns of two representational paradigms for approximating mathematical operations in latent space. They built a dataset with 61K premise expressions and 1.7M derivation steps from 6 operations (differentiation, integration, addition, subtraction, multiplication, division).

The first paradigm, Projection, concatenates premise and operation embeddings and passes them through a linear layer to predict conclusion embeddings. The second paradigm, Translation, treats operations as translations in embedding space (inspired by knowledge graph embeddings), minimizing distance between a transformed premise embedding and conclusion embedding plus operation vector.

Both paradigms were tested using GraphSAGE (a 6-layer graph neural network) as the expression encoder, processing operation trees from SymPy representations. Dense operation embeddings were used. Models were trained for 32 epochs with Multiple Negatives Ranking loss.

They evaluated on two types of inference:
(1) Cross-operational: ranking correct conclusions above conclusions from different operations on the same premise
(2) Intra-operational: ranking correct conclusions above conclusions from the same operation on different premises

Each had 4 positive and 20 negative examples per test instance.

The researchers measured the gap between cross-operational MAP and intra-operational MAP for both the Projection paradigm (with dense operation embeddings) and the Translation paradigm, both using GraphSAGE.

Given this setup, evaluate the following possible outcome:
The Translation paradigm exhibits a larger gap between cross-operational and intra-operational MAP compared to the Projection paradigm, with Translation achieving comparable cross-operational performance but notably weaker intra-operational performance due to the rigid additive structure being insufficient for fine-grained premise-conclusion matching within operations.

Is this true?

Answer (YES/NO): NO